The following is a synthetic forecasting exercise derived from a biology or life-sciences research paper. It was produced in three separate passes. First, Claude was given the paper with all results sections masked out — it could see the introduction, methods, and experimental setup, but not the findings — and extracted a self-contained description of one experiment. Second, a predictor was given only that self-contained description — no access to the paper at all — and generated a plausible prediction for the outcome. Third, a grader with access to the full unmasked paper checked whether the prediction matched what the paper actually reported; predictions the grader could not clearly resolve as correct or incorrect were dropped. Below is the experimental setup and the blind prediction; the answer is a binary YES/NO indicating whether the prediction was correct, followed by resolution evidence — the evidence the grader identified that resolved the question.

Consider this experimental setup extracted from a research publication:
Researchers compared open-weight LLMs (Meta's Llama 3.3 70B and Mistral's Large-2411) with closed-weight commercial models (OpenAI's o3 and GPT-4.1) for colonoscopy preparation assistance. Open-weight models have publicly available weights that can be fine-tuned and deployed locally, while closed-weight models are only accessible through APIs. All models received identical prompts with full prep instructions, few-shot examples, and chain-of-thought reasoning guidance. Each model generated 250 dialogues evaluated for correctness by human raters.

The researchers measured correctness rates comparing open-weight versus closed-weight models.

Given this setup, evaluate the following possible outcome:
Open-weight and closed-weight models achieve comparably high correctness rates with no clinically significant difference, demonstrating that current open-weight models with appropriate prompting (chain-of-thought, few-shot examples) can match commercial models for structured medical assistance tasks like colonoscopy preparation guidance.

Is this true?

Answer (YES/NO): NO